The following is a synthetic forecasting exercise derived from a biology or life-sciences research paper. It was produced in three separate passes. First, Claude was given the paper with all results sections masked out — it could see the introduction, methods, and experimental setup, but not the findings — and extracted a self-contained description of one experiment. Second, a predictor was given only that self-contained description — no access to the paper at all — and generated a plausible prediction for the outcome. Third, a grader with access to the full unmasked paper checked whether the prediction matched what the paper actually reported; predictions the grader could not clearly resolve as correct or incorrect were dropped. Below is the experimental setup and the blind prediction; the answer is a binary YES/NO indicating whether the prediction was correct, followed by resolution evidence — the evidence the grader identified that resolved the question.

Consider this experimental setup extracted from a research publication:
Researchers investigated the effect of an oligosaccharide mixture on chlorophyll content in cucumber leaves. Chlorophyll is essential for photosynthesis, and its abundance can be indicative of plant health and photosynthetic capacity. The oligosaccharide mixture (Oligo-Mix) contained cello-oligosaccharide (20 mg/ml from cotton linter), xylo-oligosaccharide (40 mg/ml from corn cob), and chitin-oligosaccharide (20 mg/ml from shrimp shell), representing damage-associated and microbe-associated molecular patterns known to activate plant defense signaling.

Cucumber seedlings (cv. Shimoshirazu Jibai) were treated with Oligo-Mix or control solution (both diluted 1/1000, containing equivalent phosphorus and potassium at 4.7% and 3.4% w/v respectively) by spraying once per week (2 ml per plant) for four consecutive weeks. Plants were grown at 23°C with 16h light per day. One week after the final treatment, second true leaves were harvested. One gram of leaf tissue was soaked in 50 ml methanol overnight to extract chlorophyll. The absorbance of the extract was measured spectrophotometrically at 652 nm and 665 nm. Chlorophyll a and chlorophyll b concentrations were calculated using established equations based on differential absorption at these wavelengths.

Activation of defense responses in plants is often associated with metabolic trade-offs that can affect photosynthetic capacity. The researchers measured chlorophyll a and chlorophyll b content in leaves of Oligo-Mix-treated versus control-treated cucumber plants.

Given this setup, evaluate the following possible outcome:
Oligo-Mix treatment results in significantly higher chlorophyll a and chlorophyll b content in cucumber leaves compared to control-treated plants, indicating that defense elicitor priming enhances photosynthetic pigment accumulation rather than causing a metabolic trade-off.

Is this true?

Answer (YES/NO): YES